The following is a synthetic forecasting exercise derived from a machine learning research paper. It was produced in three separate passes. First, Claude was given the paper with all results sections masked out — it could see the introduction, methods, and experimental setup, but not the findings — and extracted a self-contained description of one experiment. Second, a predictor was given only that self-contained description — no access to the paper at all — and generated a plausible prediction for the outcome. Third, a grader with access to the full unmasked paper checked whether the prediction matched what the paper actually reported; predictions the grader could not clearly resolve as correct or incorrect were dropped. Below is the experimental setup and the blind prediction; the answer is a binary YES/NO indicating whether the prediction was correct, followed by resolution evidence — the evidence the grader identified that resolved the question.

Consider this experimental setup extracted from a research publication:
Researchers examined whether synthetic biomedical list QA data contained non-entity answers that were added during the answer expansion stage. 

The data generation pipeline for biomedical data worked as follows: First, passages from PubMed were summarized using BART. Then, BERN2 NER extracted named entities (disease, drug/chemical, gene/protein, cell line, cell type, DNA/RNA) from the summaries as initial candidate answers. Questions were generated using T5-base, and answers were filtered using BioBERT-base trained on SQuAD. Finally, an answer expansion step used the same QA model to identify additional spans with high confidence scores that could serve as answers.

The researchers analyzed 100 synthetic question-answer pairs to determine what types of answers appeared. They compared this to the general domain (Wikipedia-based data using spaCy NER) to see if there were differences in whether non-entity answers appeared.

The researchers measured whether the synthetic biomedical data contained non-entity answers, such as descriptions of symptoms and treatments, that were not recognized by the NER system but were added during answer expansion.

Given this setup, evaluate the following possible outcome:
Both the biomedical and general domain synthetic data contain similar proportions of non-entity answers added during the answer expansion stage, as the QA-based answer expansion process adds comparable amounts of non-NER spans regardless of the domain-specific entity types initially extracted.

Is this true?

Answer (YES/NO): NO